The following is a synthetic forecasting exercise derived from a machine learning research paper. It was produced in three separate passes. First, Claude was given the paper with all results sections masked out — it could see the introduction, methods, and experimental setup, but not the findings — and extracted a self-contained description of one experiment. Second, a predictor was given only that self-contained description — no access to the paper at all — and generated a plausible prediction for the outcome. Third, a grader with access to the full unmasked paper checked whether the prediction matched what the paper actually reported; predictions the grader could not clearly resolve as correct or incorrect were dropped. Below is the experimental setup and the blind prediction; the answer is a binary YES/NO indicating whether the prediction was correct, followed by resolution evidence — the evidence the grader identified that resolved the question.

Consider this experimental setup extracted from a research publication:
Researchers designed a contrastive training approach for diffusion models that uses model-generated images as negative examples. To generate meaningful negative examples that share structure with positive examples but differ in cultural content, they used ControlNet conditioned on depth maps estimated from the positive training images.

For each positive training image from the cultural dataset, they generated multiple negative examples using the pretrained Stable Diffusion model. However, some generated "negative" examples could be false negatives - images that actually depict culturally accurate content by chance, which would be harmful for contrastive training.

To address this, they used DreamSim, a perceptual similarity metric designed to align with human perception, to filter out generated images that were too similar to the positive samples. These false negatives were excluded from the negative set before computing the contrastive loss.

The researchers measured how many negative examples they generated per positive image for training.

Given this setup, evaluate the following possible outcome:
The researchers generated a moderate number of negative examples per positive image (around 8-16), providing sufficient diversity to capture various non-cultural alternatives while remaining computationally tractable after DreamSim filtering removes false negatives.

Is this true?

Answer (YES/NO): NO